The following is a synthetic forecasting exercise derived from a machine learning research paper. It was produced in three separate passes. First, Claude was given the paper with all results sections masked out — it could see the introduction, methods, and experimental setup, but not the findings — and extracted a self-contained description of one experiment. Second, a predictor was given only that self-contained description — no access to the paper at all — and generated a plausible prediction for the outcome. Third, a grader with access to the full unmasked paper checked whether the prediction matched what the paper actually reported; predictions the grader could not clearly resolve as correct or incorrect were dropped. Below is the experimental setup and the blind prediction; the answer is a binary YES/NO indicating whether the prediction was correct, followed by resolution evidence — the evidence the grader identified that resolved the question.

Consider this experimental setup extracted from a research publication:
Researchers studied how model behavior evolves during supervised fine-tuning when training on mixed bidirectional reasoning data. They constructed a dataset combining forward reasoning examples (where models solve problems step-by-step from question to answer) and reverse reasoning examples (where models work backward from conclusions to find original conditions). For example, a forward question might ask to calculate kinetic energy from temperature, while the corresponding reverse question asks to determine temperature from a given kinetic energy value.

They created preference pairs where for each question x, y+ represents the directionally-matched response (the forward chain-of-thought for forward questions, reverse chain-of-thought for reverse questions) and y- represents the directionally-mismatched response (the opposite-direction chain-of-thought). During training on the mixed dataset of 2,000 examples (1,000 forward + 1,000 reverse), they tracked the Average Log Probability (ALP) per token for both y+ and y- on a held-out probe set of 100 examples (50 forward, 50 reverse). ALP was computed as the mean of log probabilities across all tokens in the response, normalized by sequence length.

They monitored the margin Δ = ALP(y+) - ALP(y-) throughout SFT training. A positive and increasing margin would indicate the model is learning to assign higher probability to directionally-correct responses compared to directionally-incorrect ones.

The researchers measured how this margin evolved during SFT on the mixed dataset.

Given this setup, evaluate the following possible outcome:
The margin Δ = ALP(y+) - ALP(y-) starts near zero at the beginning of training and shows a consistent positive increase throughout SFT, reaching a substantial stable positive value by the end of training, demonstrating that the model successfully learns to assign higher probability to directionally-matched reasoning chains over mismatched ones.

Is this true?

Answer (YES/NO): NO